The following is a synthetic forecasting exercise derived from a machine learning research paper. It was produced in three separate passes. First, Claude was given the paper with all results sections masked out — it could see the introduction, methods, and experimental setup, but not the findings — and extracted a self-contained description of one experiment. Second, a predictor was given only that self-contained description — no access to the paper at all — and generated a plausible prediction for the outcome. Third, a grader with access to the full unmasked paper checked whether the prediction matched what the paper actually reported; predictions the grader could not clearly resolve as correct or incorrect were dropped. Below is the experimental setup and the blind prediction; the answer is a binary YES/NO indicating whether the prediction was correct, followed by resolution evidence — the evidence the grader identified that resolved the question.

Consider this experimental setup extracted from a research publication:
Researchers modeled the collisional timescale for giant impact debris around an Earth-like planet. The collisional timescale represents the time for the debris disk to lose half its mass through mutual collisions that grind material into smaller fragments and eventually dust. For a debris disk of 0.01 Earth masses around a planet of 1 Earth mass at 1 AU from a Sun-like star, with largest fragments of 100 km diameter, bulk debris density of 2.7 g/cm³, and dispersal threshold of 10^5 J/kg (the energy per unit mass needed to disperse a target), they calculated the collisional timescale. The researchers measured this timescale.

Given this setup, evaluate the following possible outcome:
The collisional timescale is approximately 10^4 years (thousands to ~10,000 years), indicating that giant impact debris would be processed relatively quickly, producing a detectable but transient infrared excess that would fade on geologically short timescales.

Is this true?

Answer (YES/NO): NO